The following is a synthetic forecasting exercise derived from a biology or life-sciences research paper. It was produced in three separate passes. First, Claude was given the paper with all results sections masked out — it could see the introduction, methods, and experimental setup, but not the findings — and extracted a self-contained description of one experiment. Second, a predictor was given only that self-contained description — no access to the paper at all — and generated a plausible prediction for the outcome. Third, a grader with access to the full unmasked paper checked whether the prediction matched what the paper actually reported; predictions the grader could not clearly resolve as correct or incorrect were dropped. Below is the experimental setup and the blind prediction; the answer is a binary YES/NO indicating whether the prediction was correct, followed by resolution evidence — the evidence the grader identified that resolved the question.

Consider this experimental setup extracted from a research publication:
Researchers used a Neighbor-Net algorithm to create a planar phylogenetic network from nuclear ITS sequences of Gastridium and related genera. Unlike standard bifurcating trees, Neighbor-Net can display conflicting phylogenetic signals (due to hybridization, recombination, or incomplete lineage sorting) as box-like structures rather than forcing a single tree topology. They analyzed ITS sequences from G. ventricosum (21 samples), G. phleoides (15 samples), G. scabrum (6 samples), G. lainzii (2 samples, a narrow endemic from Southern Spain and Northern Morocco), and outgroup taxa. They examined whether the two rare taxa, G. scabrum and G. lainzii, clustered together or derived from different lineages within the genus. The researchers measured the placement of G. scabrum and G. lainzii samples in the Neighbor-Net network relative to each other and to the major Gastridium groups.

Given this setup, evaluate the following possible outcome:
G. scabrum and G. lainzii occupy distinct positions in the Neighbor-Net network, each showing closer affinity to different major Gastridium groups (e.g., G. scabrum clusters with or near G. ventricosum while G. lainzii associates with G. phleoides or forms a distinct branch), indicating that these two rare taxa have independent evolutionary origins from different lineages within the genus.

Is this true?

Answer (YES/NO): NO